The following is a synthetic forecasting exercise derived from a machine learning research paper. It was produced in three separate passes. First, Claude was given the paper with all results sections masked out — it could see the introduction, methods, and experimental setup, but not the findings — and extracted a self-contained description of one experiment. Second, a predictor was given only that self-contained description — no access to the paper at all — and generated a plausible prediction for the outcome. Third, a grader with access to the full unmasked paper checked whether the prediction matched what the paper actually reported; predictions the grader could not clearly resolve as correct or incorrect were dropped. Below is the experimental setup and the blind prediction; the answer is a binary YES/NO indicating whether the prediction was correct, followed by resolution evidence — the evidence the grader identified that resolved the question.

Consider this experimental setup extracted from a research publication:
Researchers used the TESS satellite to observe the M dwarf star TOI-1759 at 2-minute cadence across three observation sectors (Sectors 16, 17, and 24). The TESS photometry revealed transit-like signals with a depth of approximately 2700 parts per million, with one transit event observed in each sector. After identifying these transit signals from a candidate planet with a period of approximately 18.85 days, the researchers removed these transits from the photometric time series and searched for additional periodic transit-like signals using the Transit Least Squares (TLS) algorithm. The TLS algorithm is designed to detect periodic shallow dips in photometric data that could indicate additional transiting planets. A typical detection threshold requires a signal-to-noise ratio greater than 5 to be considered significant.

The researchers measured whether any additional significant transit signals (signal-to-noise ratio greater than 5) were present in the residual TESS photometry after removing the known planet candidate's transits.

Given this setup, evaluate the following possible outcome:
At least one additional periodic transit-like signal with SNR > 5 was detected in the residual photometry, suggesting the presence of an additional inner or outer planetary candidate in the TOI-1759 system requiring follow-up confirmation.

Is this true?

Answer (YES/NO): NO